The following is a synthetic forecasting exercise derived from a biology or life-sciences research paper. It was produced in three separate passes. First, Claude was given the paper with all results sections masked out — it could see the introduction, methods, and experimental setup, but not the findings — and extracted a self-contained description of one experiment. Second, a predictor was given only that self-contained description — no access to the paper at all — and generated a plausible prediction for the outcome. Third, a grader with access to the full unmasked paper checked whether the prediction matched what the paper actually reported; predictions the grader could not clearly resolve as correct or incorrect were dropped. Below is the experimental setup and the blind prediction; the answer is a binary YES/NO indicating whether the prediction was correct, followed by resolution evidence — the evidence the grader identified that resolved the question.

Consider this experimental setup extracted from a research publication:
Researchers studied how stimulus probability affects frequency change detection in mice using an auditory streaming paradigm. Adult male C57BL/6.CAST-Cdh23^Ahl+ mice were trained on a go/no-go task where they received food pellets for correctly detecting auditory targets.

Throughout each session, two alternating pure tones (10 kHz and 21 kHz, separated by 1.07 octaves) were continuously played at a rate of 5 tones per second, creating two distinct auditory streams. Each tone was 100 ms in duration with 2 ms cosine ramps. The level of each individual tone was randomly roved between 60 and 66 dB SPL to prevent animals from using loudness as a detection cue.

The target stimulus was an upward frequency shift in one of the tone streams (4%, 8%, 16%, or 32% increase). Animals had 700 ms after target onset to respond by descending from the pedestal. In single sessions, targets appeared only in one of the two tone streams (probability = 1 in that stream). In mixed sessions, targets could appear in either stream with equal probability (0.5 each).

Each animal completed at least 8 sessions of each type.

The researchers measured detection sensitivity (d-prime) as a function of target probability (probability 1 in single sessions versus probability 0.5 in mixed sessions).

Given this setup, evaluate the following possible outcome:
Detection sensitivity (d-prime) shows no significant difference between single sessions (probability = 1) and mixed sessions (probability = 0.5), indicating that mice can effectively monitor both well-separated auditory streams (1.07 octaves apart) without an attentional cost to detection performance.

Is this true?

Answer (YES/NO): NO